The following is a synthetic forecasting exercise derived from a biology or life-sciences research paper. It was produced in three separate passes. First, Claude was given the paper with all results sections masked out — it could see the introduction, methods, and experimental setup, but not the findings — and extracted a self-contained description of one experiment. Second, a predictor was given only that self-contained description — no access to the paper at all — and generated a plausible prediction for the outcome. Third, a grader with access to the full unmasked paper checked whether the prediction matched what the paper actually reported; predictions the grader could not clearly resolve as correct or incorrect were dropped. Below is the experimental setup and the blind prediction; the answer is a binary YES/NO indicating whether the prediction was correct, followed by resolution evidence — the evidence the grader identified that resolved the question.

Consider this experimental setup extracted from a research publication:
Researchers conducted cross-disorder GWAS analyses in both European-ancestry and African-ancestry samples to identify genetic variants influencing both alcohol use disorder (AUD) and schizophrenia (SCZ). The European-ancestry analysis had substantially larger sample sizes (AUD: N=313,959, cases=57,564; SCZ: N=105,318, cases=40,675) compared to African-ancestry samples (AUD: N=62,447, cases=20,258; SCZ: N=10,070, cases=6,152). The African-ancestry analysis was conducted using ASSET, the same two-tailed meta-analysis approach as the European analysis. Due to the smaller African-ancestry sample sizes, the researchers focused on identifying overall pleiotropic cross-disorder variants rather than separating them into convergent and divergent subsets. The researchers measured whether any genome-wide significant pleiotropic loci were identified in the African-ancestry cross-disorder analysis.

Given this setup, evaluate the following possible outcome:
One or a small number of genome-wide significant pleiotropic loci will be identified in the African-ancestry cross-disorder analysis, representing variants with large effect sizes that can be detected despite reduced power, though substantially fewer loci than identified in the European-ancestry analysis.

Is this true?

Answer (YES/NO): NO